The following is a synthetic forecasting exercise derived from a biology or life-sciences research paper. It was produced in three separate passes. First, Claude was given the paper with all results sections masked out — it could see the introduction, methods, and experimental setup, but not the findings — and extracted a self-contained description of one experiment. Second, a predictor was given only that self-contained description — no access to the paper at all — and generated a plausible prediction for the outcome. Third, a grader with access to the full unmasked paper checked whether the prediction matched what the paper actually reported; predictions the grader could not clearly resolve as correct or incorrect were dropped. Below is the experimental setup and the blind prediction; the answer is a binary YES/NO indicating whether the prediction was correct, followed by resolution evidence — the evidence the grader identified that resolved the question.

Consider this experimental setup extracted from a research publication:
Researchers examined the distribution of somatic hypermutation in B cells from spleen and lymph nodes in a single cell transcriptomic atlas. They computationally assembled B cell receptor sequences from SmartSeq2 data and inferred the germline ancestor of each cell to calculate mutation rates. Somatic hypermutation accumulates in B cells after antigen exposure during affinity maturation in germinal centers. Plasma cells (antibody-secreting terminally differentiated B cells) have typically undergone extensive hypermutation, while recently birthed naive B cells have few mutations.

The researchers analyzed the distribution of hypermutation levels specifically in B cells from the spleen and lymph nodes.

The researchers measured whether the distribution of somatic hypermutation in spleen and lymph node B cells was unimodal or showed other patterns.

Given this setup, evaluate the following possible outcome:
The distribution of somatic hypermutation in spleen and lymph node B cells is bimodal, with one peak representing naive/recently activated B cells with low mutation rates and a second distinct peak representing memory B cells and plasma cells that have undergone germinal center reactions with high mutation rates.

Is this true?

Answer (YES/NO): YES